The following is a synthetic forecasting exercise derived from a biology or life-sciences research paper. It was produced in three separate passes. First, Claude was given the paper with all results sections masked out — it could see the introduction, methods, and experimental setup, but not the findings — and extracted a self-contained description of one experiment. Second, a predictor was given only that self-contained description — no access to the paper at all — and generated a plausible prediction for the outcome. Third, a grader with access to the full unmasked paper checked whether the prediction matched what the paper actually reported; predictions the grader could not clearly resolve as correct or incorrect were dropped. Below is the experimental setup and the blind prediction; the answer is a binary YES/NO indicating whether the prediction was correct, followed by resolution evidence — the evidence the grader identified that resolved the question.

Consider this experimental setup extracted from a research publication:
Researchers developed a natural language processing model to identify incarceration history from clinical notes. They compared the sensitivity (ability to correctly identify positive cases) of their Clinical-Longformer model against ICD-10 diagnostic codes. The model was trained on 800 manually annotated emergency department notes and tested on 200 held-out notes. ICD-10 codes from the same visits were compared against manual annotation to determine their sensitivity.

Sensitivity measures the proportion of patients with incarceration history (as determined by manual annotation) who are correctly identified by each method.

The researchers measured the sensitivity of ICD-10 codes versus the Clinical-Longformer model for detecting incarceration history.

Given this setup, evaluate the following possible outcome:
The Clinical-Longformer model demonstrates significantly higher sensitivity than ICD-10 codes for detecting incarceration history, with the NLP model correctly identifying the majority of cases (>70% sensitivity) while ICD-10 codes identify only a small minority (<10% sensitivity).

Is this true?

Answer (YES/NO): YES